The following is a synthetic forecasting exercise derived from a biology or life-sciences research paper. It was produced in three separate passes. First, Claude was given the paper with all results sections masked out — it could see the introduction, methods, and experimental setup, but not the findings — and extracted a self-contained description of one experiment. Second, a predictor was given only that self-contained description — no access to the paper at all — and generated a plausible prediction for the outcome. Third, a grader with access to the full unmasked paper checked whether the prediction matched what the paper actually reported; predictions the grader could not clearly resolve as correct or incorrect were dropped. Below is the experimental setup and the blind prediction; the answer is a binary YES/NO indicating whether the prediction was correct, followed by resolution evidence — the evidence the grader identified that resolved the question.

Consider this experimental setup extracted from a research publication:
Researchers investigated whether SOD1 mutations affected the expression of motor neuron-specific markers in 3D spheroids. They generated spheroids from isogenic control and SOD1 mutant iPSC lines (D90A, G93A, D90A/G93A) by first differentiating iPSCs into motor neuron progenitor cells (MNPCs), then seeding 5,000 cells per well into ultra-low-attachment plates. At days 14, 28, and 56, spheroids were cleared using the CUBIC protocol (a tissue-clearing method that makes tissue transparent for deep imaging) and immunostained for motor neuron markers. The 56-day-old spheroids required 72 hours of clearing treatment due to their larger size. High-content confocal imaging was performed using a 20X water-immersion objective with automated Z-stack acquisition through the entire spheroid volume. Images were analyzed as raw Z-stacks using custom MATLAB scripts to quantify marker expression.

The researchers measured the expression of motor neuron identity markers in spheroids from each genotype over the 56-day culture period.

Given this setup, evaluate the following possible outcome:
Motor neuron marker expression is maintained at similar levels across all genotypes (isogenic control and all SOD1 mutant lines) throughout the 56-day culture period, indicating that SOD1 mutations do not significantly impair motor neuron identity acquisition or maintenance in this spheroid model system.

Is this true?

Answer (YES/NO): YES